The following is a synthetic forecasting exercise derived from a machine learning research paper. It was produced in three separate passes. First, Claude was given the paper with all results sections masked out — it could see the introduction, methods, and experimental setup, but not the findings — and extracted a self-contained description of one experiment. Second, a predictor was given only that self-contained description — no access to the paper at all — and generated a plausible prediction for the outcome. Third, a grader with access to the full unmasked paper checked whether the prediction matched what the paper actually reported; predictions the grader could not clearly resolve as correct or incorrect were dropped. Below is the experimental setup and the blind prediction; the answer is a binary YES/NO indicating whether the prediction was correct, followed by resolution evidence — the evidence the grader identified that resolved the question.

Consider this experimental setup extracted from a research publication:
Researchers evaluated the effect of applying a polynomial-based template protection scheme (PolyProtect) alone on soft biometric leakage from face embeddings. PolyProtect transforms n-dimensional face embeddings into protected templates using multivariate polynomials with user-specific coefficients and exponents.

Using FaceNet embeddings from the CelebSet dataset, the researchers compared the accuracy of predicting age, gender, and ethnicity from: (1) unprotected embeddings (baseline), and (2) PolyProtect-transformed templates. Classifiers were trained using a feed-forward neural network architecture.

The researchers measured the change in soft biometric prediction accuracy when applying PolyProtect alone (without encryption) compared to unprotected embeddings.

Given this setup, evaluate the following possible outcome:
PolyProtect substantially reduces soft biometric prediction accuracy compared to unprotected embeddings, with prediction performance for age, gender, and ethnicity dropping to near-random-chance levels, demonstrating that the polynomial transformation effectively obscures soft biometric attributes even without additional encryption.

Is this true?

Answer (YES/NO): NO